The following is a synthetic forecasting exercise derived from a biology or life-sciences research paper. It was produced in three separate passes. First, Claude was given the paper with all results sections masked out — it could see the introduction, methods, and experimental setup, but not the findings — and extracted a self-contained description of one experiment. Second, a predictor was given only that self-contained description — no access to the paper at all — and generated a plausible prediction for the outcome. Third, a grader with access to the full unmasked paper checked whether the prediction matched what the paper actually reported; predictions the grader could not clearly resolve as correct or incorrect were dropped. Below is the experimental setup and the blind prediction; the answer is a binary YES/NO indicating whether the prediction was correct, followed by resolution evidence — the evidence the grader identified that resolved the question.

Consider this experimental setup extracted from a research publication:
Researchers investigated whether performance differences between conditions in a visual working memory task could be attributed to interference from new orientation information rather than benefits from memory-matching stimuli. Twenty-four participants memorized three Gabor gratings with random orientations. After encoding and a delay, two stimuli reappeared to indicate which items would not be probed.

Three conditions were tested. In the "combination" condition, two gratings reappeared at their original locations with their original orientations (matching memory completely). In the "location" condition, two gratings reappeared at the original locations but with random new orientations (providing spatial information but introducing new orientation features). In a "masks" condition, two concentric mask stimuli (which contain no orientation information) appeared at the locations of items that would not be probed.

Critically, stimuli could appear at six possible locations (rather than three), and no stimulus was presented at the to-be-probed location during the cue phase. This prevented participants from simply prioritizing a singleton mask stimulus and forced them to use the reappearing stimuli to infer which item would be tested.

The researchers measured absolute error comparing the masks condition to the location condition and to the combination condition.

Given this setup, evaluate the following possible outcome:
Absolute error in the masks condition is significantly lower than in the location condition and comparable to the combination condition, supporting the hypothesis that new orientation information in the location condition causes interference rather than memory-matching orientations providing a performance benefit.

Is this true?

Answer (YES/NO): NO